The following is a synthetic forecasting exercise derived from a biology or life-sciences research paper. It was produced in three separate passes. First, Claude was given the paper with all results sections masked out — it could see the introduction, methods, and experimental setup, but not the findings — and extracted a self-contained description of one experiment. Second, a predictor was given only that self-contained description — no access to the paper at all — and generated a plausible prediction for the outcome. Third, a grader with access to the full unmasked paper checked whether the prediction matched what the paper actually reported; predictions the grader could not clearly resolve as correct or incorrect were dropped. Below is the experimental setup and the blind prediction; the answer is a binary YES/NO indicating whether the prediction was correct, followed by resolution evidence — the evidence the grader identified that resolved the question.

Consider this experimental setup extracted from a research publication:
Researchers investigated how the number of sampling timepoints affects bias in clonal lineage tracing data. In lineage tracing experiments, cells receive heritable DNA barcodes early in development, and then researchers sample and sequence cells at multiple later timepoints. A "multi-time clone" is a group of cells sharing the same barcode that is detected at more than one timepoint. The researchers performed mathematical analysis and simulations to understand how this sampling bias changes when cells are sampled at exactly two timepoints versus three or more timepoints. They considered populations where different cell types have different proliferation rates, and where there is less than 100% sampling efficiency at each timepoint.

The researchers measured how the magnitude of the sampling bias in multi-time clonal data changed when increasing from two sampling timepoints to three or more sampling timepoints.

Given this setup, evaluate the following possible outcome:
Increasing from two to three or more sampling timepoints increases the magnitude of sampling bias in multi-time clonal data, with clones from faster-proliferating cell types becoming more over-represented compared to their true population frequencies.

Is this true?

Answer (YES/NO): YES